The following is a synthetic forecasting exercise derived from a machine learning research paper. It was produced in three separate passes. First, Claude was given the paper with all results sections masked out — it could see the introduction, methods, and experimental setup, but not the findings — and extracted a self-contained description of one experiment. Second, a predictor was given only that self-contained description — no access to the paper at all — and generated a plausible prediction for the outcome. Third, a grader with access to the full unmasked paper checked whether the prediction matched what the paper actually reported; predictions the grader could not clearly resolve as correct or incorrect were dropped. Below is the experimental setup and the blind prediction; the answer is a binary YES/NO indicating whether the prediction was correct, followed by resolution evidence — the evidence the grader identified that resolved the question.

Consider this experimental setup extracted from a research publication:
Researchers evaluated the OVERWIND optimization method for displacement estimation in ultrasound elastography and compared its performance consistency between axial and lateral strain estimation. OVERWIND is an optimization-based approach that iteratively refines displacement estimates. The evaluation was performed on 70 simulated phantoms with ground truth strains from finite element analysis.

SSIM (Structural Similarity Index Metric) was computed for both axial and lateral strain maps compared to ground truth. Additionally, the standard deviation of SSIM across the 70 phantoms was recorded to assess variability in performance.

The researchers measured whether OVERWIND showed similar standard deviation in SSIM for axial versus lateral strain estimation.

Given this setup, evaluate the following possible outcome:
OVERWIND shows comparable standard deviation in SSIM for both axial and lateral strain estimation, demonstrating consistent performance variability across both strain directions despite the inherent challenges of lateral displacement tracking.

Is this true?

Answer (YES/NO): NO